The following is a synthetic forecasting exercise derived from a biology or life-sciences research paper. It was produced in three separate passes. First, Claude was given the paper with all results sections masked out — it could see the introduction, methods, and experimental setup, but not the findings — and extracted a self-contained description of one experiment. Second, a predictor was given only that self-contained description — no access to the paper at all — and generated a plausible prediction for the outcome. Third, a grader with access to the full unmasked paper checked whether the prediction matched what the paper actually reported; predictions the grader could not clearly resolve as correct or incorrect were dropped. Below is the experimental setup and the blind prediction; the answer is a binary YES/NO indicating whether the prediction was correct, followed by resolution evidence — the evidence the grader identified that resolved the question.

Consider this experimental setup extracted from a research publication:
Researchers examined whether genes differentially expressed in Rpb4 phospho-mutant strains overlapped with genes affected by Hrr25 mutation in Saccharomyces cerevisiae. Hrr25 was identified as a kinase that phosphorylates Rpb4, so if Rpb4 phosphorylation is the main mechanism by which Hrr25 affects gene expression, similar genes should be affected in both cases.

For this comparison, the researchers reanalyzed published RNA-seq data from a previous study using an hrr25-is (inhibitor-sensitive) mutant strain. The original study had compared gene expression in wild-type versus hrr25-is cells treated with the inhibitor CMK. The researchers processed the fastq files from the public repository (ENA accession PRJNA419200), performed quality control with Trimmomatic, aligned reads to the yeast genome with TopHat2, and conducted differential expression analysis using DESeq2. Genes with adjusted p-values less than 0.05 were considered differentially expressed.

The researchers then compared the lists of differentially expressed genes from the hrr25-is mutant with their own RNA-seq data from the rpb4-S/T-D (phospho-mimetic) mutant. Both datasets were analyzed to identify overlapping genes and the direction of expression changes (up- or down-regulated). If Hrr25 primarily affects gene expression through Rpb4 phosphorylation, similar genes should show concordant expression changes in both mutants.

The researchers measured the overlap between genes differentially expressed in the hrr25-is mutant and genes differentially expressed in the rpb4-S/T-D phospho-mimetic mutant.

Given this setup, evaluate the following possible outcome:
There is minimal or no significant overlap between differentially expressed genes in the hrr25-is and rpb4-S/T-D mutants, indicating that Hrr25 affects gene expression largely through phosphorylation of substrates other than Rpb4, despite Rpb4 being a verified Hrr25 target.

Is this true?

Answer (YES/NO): NO